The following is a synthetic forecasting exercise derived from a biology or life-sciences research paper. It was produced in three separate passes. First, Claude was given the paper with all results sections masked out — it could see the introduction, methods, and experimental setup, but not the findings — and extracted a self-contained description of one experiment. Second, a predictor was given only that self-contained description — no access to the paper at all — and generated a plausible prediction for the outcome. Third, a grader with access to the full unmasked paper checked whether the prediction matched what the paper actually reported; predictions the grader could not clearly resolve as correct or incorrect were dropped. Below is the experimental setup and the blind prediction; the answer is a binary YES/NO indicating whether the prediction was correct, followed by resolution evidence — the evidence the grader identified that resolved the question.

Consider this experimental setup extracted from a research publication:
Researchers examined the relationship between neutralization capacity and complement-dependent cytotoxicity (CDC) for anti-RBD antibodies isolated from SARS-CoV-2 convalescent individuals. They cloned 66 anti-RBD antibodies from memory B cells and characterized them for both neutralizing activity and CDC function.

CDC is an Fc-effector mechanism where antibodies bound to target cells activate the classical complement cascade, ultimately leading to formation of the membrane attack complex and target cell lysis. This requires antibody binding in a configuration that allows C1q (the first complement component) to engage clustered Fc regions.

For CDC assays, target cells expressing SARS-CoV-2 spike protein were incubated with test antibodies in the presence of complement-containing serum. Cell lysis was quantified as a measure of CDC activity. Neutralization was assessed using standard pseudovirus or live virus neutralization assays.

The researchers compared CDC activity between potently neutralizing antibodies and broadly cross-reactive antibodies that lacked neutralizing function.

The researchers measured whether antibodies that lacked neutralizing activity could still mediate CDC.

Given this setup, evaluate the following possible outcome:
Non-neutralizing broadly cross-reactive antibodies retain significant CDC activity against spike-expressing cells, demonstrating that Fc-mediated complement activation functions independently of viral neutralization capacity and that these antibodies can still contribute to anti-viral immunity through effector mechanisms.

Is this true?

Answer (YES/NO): YES